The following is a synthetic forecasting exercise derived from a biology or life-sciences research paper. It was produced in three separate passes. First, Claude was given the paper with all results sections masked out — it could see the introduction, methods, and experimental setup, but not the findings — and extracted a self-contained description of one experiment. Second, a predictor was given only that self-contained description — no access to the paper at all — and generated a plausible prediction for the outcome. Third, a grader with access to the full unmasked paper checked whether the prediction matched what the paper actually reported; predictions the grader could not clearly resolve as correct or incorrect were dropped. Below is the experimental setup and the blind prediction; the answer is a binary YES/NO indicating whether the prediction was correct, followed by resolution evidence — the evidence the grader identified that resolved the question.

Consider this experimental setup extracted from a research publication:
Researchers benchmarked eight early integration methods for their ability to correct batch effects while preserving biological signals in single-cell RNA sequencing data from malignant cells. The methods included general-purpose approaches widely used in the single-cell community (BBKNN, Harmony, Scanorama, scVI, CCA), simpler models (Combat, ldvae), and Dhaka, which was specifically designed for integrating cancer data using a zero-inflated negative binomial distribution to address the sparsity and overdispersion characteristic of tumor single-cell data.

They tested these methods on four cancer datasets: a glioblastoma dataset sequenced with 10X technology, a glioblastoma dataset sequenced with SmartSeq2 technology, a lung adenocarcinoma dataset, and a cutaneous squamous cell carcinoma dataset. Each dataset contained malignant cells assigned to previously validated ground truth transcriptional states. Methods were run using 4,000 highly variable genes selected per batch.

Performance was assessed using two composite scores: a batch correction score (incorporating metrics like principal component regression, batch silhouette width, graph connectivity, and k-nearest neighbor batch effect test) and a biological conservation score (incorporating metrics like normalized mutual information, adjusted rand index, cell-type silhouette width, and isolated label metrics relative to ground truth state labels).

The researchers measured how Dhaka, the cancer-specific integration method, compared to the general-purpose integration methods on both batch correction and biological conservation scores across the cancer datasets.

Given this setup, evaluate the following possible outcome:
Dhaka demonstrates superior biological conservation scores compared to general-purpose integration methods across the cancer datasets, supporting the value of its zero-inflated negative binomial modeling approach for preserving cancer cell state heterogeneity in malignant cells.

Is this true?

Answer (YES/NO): NO